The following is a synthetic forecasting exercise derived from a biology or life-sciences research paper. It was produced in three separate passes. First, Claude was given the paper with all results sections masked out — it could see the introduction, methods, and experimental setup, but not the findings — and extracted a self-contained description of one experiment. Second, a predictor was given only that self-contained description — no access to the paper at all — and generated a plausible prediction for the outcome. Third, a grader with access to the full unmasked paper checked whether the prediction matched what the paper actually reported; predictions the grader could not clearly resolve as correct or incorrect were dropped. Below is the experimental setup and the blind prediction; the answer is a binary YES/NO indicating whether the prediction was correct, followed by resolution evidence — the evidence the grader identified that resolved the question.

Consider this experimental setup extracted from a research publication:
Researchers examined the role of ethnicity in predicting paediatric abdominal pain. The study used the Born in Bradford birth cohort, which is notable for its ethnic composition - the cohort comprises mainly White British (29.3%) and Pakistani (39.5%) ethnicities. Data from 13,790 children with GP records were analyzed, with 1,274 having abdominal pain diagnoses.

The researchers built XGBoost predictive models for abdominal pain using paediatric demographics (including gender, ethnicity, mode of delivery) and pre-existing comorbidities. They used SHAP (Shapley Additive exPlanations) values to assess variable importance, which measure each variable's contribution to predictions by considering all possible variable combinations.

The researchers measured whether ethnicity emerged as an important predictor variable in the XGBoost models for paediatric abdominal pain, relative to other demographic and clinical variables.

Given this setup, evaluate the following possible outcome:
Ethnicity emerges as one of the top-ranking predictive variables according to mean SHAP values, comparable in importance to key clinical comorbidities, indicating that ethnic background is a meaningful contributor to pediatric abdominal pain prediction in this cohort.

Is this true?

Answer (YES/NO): NO